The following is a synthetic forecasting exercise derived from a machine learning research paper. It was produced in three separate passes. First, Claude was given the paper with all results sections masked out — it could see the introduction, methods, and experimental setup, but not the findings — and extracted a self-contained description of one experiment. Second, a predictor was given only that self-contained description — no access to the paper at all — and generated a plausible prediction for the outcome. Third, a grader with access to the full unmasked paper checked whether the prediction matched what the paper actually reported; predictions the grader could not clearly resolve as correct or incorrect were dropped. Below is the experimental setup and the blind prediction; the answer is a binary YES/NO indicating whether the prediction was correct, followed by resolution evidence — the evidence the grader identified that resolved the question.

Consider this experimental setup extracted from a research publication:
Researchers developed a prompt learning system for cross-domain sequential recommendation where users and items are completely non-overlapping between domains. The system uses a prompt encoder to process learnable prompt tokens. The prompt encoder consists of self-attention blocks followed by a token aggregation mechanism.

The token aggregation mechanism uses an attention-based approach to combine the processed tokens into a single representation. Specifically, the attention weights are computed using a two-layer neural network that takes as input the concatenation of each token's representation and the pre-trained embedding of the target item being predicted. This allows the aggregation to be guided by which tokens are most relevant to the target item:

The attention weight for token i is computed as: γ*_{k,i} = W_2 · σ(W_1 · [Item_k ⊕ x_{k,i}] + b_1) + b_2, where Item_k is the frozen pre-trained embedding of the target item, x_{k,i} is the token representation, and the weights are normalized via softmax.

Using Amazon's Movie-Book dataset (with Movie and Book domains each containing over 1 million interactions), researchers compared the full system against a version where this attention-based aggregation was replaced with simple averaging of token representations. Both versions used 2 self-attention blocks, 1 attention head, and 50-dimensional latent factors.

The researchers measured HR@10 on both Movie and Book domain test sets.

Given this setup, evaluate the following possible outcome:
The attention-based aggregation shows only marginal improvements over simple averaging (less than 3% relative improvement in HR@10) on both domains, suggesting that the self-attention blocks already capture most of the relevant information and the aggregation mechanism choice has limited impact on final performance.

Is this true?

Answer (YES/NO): NO